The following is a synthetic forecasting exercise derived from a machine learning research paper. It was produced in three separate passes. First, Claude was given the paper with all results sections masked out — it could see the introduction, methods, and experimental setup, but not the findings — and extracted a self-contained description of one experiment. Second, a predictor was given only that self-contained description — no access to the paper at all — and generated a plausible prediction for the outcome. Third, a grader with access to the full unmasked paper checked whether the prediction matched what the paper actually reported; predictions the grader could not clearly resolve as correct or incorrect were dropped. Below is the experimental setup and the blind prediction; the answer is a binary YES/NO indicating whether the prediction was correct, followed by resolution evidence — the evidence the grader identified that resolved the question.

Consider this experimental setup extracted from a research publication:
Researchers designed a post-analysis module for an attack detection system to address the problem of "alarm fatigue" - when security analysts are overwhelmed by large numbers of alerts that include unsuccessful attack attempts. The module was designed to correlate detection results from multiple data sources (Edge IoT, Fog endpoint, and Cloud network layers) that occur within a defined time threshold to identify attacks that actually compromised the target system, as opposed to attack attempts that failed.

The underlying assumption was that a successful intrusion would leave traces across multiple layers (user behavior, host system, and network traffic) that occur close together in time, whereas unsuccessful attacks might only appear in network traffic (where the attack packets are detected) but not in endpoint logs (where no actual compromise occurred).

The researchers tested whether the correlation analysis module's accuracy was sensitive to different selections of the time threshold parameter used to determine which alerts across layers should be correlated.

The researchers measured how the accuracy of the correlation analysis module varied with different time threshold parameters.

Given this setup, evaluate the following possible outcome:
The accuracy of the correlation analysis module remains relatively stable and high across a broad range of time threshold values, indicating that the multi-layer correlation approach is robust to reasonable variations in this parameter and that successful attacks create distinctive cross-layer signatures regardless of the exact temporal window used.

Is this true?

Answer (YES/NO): YES